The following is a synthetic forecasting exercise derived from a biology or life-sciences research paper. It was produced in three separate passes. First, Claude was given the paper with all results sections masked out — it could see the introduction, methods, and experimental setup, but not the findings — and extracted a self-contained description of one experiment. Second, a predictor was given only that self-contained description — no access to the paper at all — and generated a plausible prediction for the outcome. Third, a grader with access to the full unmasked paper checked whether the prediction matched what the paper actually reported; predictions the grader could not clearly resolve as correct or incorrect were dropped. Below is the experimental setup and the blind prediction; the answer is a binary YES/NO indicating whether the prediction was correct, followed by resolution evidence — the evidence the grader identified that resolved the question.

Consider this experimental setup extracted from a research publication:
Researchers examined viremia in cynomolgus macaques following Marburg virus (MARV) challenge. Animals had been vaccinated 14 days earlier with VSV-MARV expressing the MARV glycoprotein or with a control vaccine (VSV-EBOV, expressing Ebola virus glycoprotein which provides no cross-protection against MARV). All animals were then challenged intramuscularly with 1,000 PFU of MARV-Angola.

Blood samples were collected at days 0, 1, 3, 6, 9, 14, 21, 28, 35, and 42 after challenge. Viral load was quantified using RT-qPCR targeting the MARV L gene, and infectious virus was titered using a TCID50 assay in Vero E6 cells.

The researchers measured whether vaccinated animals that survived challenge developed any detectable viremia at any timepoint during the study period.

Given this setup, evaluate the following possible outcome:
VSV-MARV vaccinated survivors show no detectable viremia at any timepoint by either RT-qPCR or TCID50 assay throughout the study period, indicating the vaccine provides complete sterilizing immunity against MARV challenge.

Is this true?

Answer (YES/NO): NO